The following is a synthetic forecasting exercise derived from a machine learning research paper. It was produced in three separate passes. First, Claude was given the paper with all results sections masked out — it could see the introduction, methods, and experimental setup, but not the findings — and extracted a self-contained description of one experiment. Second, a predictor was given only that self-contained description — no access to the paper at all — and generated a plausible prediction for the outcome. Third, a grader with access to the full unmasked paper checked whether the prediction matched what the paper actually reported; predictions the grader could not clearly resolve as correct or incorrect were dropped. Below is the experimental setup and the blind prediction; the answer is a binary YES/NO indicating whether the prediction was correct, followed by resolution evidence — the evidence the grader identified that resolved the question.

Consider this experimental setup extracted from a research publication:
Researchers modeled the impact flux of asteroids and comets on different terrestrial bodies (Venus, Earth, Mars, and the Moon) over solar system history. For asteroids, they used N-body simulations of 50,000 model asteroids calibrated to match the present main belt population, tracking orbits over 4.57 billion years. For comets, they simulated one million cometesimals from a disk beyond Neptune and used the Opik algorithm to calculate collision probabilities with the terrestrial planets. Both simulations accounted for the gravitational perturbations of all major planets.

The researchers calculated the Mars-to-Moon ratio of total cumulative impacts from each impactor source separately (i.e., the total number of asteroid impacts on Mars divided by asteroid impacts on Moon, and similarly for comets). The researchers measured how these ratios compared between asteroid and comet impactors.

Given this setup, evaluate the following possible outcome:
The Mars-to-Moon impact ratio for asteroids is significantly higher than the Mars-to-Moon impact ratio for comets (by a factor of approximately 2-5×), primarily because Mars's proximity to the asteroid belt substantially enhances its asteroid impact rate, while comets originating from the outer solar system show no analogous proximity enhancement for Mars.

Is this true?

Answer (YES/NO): YES